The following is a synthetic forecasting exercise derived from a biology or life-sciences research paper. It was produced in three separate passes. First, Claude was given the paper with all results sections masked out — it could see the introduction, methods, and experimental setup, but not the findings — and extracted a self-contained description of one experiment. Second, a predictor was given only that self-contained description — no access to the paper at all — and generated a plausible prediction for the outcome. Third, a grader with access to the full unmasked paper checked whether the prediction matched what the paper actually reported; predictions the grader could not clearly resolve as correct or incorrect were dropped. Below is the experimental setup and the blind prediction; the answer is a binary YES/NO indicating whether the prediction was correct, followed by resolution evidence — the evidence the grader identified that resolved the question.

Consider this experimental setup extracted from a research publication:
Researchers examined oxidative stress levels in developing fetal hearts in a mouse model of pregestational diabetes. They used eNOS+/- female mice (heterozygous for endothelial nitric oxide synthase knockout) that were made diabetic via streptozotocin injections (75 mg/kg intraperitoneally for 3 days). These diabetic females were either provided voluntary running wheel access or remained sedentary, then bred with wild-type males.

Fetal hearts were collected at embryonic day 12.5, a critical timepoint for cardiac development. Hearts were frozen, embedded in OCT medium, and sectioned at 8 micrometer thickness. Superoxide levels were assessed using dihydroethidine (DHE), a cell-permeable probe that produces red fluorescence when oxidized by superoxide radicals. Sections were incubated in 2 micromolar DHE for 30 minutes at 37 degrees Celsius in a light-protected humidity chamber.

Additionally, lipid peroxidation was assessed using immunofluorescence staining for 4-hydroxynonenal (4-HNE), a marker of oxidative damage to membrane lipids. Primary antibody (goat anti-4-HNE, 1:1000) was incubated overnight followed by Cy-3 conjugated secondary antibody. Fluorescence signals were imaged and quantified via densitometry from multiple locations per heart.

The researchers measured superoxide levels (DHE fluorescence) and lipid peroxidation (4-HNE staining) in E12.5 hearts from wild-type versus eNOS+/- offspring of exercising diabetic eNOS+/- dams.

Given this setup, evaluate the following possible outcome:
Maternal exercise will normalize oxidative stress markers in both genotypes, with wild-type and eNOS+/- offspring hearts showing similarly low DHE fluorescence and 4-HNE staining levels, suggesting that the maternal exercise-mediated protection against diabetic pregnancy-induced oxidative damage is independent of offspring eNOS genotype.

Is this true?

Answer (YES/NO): NO